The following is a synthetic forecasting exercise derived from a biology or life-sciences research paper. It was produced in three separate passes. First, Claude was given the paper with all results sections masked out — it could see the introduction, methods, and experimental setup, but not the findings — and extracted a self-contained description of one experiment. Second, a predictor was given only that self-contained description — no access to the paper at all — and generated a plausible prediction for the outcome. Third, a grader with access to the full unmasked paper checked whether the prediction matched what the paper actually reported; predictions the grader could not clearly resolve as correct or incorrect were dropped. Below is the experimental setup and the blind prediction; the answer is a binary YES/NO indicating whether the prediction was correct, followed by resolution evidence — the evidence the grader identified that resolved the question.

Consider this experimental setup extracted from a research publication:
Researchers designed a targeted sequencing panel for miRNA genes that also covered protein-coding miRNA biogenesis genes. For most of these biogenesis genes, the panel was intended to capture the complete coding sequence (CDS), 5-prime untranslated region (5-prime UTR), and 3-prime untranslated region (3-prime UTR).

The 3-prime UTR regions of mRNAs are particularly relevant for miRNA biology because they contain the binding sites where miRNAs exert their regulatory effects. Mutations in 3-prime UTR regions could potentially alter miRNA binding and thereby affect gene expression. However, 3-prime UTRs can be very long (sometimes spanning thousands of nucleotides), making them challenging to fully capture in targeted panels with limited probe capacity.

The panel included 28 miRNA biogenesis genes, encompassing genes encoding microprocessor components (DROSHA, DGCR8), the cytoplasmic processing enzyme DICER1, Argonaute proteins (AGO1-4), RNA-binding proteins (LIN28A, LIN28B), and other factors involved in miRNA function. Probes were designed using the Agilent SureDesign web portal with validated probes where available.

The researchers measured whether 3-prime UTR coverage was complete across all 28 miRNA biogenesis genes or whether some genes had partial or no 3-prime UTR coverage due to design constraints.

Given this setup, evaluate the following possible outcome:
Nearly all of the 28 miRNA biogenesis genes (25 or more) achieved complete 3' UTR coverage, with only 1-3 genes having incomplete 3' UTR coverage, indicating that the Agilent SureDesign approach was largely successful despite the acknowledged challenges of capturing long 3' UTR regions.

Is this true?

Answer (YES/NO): NO